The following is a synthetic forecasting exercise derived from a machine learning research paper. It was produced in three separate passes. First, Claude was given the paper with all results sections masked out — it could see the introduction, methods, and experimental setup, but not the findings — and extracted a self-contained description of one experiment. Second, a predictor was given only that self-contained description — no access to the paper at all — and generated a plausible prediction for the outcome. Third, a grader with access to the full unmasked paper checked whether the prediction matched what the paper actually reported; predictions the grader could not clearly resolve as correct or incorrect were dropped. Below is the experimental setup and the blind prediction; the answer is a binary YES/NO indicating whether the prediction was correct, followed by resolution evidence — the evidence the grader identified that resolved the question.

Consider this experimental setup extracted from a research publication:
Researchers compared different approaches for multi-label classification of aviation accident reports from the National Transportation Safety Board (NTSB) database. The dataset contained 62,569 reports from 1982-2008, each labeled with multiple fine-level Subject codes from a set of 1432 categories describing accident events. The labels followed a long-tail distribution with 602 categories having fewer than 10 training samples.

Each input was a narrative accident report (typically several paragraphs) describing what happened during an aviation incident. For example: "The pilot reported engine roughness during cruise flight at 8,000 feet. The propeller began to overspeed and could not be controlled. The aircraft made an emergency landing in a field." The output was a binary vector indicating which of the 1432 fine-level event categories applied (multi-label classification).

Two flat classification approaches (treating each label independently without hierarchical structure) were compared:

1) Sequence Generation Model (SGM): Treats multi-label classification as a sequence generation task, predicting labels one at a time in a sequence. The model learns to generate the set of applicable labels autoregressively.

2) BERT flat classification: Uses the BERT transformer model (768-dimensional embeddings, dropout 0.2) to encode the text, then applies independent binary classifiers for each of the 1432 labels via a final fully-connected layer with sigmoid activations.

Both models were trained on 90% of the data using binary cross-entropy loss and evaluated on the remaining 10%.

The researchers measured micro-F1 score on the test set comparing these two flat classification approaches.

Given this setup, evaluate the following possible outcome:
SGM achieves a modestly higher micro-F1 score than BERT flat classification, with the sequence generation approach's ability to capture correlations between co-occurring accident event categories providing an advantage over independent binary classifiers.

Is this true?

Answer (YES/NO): NO